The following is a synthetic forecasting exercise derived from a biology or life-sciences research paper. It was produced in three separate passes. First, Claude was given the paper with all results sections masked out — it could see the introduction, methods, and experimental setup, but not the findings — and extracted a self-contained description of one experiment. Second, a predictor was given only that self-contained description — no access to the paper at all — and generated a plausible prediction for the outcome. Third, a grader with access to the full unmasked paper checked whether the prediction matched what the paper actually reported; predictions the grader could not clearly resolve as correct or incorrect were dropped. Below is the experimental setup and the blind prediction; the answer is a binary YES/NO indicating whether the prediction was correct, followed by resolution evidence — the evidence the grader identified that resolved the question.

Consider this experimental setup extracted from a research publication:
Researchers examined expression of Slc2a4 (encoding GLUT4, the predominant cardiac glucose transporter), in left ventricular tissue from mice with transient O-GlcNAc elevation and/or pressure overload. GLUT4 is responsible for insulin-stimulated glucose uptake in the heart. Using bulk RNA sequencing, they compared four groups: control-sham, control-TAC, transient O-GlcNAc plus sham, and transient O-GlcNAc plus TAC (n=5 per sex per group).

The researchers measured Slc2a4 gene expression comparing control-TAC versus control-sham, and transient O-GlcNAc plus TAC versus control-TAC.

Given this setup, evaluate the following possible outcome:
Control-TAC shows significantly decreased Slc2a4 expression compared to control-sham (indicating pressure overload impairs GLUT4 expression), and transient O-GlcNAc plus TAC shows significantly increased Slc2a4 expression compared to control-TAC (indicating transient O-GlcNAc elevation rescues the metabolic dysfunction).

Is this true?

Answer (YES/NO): NO